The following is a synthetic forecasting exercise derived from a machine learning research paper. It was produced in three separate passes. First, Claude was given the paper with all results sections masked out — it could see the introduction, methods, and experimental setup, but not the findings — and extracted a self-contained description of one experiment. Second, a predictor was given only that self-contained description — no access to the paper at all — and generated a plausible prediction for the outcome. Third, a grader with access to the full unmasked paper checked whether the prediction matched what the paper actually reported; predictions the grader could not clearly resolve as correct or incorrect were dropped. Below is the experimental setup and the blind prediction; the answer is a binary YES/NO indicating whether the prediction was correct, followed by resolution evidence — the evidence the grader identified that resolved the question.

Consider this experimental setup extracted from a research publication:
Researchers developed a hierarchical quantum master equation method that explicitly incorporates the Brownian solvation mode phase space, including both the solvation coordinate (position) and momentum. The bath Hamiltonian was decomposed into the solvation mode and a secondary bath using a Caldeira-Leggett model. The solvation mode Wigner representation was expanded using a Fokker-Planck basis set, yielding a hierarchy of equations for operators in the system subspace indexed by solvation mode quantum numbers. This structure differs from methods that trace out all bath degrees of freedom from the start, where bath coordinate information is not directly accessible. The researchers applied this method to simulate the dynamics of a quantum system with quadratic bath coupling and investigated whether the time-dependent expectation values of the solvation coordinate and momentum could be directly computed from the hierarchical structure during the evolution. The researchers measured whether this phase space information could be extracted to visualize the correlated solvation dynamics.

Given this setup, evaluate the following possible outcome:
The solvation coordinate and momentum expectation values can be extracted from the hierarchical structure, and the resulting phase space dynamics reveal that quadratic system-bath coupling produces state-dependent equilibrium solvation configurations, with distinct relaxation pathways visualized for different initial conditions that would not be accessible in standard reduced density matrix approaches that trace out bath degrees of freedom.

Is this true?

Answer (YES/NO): NO